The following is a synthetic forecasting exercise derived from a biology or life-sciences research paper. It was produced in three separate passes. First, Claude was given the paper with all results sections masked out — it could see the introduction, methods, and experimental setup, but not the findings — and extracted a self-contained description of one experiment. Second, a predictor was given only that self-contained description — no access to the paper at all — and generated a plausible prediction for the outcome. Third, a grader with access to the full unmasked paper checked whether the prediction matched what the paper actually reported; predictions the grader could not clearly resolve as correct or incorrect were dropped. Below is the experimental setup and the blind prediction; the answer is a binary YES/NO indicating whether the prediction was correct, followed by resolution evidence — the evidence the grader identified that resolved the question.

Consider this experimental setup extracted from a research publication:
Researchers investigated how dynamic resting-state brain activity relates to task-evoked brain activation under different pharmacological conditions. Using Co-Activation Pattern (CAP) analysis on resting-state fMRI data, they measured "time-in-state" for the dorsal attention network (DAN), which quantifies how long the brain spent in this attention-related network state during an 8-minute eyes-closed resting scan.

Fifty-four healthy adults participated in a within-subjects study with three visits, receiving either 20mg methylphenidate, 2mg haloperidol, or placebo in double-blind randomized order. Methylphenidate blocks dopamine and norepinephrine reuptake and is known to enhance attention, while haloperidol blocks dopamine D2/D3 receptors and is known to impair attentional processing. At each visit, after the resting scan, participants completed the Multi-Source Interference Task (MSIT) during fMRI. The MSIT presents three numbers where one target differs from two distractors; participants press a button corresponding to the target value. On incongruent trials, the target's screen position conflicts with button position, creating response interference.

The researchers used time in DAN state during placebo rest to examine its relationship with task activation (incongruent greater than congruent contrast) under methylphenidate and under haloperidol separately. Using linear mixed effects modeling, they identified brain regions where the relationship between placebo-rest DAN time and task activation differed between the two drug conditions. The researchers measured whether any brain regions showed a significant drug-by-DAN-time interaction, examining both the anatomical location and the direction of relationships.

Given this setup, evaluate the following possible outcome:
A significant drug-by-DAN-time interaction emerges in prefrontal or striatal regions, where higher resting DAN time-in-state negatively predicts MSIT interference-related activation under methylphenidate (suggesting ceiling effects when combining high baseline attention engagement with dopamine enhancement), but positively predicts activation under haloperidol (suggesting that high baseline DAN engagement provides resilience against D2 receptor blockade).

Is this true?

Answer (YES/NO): YES